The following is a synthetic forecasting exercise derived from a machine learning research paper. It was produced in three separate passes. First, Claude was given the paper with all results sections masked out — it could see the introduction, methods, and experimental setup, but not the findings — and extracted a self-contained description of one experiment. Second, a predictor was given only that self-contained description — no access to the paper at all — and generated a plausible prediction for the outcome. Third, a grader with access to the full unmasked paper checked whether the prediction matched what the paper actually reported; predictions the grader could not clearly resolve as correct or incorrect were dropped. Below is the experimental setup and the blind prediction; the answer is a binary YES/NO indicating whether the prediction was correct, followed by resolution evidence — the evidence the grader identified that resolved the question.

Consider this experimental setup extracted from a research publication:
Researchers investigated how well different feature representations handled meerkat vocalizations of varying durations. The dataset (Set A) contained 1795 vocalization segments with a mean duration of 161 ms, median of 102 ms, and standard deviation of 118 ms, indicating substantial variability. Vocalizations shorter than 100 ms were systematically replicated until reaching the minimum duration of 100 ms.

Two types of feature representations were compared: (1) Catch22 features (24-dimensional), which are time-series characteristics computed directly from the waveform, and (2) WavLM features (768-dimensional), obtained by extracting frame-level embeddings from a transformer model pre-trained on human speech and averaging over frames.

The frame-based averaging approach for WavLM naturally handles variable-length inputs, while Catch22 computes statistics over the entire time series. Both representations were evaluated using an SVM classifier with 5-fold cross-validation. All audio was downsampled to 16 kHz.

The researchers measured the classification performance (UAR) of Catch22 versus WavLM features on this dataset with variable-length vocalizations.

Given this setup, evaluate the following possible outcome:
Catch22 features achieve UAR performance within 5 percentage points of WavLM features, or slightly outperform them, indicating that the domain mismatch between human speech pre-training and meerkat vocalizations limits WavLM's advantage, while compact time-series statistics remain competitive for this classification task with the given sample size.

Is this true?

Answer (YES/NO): NO